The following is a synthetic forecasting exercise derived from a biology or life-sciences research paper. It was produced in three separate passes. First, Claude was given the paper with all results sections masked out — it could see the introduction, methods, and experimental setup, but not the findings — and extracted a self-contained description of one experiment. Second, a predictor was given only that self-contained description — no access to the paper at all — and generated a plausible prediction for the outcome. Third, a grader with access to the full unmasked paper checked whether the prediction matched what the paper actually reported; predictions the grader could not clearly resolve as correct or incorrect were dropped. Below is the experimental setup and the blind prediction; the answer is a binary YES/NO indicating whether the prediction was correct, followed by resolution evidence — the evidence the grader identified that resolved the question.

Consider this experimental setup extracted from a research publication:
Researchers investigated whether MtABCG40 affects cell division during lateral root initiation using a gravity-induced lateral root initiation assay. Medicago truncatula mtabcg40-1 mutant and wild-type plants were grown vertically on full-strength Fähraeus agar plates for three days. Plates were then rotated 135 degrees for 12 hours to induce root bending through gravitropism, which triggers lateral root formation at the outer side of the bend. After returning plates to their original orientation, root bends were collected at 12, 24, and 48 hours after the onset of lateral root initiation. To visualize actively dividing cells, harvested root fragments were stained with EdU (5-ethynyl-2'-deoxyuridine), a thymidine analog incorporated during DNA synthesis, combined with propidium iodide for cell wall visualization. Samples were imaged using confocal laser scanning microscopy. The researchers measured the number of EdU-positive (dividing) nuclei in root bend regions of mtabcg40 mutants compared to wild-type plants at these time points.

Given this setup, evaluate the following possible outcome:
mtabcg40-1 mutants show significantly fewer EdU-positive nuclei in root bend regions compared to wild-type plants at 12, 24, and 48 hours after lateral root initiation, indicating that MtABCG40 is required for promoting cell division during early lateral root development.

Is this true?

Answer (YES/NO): NO